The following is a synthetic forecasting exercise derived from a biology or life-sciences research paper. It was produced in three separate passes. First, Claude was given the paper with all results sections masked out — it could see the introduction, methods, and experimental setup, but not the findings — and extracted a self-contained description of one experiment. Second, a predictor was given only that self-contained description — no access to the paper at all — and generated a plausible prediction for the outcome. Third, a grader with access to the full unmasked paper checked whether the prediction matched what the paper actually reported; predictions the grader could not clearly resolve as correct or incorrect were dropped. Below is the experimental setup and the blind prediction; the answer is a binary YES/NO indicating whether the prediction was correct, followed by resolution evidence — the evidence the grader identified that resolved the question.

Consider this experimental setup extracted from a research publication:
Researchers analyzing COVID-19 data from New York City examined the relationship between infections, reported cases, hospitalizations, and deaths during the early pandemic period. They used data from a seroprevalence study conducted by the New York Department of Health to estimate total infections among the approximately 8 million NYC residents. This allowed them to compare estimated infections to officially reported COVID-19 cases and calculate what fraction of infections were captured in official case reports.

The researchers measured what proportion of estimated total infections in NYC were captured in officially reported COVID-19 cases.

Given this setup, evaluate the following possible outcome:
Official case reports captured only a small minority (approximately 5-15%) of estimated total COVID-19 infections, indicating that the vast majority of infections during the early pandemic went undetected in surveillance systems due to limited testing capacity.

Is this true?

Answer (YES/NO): YES